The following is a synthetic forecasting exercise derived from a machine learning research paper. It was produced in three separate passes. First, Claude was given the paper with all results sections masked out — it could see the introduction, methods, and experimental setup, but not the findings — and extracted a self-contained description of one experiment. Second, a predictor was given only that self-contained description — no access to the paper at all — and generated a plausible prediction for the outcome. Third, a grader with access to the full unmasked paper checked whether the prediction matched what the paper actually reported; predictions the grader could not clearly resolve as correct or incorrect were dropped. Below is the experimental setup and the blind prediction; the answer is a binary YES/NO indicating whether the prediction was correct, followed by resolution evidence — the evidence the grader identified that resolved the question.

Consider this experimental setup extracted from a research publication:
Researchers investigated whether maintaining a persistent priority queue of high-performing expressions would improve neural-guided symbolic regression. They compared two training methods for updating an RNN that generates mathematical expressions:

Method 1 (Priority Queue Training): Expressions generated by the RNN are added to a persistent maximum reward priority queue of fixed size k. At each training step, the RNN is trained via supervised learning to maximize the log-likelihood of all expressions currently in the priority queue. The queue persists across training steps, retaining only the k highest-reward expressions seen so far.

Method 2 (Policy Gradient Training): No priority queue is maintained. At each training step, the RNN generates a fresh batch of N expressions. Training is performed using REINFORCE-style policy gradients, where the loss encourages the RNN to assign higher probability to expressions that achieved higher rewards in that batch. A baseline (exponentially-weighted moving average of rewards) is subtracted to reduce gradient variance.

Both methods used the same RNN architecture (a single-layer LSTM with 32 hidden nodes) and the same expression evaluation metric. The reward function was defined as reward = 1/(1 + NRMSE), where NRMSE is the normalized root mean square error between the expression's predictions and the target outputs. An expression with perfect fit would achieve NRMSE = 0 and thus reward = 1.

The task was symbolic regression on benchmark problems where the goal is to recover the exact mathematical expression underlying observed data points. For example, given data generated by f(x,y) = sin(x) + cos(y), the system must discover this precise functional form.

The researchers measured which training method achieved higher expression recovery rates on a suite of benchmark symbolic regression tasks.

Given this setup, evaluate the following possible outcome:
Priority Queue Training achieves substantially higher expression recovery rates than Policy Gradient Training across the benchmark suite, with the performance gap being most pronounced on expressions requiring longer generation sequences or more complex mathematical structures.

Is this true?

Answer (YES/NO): NO